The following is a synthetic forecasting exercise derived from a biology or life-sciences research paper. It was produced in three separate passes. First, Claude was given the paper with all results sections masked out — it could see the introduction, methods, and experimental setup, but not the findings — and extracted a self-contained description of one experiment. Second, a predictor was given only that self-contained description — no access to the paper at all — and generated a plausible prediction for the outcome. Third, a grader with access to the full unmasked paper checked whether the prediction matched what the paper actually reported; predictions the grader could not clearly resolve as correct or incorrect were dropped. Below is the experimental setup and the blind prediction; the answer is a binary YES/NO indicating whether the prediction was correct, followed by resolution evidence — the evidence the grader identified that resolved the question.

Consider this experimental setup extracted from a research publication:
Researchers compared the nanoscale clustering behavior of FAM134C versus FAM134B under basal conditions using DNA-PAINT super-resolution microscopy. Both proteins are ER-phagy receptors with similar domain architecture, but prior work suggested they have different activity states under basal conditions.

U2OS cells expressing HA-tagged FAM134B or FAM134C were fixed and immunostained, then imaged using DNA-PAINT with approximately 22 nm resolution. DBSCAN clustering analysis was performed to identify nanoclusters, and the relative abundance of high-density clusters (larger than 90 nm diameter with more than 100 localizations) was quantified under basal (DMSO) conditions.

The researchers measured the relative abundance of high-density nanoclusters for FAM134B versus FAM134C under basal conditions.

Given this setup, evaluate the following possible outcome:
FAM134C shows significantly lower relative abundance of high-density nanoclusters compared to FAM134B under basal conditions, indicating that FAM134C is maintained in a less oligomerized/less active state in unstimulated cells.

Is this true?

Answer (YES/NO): NO